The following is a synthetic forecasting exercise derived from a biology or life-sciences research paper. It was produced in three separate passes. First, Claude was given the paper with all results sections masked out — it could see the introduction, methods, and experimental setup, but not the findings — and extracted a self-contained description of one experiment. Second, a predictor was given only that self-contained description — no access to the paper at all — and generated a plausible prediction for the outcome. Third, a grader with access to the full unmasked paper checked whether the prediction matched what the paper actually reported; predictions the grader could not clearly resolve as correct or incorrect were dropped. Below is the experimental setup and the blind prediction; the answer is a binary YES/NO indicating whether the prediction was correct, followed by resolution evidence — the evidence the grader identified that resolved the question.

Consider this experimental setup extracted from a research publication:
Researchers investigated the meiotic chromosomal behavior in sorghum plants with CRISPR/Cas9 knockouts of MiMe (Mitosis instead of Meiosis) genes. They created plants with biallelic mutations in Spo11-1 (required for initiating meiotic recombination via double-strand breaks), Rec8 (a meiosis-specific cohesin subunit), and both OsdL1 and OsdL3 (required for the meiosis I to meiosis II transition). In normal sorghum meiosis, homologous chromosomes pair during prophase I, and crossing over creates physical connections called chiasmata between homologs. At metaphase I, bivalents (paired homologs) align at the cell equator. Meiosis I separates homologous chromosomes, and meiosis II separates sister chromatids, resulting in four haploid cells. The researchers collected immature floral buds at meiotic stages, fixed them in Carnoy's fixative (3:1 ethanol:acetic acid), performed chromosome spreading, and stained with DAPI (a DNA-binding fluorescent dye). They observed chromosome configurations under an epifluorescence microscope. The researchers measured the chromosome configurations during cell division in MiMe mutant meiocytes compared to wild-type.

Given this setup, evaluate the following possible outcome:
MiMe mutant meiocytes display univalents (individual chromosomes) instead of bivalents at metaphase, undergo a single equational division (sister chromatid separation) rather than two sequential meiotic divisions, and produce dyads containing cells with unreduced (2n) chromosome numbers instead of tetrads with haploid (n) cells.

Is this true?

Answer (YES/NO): NO